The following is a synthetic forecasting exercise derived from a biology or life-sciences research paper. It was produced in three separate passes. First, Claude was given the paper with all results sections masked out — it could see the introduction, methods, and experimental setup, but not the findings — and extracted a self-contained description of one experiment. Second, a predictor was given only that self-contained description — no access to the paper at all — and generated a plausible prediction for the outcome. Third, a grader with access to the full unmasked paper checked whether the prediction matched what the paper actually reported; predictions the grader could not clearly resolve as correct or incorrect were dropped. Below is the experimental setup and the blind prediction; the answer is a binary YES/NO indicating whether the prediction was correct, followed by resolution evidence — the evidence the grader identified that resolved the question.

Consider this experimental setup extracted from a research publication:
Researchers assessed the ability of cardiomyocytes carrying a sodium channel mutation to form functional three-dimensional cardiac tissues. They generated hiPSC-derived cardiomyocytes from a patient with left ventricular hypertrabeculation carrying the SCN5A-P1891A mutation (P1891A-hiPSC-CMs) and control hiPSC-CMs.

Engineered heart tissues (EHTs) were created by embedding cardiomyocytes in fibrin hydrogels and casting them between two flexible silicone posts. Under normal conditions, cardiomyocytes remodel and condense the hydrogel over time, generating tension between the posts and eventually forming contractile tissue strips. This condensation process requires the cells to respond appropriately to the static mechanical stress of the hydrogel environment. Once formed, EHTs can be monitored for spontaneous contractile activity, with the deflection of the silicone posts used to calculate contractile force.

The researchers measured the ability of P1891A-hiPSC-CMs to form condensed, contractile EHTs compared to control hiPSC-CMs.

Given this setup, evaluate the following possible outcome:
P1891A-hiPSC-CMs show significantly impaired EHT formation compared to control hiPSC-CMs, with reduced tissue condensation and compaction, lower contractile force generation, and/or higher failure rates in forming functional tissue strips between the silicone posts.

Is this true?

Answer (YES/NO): YES